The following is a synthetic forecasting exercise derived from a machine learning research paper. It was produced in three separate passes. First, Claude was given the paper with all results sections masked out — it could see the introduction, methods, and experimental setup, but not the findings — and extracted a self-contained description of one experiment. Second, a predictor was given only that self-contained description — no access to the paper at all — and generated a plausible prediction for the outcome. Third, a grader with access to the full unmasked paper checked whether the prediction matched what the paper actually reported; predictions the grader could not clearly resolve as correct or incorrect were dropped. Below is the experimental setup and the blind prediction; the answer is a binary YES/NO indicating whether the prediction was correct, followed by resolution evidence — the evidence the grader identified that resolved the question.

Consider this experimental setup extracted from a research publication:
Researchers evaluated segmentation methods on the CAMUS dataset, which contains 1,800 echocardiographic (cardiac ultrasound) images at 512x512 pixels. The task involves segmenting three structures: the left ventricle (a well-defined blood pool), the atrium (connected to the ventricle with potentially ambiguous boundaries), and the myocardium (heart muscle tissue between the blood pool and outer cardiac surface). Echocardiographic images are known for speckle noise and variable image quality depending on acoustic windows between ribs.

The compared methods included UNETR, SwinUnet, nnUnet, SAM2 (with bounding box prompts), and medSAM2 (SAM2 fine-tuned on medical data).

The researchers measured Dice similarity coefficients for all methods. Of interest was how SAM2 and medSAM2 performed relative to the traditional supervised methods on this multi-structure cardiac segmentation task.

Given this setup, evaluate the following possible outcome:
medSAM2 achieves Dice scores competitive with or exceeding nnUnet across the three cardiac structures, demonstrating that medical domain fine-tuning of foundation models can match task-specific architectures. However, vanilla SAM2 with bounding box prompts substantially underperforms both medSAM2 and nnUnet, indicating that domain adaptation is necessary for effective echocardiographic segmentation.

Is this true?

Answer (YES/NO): NO